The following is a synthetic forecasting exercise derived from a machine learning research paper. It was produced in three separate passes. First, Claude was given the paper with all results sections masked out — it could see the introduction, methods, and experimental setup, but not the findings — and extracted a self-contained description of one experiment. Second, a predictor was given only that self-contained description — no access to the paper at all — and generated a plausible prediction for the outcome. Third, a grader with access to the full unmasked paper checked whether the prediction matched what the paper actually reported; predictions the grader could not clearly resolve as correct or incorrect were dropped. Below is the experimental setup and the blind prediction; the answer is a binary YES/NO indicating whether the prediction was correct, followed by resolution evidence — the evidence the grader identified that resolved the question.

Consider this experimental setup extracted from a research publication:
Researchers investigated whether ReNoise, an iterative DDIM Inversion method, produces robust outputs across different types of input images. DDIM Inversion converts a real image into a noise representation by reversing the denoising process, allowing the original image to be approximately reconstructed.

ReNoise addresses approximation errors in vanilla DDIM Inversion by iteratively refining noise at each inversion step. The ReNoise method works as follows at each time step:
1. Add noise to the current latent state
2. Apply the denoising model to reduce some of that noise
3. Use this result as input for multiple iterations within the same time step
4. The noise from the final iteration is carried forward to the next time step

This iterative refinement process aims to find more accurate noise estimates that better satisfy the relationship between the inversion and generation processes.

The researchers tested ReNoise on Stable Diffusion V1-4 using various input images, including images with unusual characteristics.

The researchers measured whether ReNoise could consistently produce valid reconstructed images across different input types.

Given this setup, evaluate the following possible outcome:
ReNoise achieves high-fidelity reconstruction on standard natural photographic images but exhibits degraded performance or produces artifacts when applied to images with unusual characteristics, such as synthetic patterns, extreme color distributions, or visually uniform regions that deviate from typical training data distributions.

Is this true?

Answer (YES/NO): NO